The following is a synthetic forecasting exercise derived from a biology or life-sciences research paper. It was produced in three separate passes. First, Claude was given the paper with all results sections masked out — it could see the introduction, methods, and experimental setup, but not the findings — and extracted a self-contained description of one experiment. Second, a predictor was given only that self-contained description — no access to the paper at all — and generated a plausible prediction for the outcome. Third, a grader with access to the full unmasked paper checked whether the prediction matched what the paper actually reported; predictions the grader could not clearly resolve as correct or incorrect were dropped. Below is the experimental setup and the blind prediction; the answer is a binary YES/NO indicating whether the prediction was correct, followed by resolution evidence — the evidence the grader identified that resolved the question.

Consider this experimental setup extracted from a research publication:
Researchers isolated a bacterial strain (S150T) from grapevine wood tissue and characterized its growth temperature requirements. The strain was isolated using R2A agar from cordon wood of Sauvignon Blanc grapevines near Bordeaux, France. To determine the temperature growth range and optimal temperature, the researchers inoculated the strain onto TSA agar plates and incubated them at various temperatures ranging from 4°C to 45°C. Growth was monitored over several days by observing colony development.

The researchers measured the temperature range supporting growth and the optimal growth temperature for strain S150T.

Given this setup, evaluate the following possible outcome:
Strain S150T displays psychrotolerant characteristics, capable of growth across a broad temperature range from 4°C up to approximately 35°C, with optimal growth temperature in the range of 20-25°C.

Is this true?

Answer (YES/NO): NO